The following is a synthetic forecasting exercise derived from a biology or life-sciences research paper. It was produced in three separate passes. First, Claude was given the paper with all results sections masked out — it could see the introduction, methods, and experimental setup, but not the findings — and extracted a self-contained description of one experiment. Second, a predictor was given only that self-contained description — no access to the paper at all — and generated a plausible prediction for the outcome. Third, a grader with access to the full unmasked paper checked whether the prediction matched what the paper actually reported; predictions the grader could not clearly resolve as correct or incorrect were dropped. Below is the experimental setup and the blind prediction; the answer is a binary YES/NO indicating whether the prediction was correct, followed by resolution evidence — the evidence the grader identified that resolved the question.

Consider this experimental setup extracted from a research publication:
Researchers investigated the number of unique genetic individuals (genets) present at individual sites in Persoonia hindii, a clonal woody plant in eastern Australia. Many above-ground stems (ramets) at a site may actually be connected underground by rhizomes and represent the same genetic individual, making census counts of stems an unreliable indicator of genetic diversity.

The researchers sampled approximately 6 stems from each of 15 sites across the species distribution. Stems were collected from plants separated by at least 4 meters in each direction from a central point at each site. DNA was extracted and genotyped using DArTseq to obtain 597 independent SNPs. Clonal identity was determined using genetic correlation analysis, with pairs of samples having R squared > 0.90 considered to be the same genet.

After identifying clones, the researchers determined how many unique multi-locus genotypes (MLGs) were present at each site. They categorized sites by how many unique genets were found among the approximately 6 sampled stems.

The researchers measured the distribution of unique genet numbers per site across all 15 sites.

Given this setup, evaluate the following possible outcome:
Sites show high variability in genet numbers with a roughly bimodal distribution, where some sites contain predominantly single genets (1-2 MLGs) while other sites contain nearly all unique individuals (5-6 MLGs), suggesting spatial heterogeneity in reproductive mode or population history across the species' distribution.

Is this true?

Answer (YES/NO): NO